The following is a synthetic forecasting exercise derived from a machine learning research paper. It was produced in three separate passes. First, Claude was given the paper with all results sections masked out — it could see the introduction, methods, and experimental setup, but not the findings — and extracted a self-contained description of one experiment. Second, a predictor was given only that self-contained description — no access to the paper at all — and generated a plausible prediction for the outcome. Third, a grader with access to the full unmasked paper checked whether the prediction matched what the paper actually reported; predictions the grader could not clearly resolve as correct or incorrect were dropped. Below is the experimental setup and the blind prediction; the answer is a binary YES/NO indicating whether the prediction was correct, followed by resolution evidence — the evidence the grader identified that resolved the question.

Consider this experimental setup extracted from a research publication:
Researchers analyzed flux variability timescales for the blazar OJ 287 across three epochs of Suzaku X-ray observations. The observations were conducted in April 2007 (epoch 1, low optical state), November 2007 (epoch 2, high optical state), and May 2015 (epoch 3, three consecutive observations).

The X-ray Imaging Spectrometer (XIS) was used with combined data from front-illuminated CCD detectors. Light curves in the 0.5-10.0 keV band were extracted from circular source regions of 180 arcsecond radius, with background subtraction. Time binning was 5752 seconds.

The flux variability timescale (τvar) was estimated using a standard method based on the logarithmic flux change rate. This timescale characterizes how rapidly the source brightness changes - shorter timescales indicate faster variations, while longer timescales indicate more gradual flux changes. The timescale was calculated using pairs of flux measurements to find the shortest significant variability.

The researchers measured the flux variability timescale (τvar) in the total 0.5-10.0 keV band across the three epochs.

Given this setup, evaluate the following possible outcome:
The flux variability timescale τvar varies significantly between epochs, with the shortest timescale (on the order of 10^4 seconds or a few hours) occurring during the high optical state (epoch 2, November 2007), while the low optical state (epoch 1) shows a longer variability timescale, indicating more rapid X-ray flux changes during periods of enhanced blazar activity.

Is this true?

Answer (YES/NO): NO